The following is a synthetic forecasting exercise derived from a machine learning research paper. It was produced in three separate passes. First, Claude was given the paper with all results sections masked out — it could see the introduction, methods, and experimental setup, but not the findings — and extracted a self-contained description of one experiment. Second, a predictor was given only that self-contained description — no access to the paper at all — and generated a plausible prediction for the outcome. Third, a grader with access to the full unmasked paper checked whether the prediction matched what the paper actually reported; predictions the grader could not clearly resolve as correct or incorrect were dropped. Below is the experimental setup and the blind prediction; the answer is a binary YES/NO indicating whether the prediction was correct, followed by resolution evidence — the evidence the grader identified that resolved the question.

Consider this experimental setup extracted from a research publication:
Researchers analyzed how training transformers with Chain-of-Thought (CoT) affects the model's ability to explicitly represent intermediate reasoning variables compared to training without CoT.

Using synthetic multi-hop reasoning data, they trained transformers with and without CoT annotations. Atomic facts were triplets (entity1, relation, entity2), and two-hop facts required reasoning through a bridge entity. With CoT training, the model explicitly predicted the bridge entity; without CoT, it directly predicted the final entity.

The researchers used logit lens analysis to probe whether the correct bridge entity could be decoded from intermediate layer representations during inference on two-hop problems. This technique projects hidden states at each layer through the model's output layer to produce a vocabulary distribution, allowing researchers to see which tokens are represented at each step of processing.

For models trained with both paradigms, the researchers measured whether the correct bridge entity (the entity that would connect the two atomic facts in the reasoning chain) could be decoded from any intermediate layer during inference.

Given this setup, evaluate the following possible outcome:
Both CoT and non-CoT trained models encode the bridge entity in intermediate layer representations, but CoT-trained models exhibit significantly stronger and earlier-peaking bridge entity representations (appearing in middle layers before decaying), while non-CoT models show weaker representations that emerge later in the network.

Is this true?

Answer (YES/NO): NO